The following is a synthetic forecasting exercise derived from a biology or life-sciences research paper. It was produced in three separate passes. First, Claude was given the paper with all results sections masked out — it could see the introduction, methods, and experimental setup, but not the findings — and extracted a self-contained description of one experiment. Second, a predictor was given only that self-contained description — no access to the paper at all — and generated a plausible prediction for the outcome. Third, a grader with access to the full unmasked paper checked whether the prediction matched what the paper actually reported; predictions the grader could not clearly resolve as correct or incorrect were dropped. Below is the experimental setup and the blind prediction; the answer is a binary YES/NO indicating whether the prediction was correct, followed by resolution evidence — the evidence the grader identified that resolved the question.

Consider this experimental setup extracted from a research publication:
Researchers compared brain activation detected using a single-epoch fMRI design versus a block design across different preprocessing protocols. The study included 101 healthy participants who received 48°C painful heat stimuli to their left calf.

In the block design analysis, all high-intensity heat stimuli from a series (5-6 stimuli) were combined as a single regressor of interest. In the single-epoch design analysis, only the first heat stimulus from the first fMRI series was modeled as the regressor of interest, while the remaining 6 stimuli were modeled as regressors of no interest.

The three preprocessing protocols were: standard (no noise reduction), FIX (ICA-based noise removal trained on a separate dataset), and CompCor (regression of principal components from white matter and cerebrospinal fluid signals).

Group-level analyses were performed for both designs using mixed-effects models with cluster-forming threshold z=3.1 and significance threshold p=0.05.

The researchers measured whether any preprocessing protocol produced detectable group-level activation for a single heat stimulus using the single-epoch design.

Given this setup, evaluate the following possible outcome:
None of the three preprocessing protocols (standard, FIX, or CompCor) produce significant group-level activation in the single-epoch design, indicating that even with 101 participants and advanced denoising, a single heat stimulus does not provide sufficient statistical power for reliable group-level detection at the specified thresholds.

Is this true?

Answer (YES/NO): NO